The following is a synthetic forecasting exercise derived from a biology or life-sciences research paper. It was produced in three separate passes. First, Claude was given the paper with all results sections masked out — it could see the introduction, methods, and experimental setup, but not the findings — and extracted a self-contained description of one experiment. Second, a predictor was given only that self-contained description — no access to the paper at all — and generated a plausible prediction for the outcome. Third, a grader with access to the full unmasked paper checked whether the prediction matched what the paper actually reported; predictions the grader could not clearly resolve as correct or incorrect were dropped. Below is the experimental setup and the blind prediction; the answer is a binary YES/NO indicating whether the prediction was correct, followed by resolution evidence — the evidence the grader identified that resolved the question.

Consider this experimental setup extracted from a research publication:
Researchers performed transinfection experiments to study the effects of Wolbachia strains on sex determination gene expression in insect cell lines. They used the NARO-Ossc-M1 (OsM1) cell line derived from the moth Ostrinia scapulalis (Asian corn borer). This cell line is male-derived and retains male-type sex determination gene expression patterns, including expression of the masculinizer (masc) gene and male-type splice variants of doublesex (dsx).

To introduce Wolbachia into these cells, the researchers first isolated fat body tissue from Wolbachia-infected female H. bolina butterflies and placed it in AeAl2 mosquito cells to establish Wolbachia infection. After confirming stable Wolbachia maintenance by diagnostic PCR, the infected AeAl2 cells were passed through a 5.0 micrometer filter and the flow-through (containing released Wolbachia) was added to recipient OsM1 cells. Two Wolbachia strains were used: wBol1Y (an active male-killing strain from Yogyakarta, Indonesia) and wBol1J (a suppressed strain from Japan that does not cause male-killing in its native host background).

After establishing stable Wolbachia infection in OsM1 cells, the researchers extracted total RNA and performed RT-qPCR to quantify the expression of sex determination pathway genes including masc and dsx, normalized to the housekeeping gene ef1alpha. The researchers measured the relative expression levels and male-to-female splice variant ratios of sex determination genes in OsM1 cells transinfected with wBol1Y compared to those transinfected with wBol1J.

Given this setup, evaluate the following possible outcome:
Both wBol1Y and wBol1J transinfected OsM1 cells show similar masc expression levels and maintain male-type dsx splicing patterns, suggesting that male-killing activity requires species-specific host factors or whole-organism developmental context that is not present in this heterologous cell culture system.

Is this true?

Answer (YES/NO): NO